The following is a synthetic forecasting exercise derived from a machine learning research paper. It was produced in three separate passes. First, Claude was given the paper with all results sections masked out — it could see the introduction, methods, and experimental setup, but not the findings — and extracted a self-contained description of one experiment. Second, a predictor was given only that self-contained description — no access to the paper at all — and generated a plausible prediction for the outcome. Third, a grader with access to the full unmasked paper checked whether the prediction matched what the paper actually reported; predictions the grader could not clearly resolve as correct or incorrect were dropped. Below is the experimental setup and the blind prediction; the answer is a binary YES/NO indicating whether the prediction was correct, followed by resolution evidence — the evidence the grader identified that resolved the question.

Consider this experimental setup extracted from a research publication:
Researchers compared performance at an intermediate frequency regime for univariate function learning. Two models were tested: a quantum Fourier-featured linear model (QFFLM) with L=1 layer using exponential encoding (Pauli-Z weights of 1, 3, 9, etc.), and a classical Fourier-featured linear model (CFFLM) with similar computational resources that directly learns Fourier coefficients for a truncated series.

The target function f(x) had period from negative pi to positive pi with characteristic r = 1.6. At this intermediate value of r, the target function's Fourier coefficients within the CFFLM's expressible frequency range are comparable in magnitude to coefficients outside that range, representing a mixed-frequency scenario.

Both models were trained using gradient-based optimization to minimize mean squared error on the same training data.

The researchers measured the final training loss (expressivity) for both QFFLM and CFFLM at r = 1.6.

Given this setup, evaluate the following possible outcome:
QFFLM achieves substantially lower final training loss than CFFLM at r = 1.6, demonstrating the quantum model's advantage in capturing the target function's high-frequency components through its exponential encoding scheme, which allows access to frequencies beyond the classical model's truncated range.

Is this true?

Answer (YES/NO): NO